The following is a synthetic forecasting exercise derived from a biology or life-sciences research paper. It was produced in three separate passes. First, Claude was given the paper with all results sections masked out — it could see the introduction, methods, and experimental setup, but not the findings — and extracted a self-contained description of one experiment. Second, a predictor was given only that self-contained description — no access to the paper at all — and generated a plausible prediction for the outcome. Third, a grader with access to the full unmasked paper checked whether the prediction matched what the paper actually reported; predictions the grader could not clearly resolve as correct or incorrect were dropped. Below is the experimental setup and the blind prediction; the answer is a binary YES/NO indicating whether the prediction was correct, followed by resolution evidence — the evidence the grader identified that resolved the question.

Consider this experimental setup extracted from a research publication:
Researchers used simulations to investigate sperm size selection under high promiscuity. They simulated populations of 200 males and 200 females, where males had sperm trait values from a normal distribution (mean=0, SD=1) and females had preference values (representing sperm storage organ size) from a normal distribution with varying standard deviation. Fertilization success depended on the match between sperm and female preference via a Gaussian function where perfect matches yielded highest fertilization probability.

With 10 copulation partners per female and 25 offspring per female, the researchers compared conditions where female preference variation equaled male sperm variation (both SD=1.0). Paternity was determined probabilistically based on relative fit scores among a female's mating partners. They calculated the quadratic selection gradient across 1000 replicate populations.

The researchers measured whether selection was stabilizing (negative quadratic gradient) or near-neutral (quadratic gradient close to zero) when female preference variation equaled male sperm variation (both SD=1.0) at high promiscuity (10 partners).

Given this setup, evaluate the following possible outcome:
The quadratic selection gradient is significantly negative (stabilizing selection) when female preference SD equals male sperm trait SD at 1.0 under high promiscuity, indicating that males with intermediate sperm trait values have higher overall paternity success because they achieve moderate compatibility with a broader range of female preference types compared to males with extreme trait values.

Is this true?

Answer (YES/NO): YES